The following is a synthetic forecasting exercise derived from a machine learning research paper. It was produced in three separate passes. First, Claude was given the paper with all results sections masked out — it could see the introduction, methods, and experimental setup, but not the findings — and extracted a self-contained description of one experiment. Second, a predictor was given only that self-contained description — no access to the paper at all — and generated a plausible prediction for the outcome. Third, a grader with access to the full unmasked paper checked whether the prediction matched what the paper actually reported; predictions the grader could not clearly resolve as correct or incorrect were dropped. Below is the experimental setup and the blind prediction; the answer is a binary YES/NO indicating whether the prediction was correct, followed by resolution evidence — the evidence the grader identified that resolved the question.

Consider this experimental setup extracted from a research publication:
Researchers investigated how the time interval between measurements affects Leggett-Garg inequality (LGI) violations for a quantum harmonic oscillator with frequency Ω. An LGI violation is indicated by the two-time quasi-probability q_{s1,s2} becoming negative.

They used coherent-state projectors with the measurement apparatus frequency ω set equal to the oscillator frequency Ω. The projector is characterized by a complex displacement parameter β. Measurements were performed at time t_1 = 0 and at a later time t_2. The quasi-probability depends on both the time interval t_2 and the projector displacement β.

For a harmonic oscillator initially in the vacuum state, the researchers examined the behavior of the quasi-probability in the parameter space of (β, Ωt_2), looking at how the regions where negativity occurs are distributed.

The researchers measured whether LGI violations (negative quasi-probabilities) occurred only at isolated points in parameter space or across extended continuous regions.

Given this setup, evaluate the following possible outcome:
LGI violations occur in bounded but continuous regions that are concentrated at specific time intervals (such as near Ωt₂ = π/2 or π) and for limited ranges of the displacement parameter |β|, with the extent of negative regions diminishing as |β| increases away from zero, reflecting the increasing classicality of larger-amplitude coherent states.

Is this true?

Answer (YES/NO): NO